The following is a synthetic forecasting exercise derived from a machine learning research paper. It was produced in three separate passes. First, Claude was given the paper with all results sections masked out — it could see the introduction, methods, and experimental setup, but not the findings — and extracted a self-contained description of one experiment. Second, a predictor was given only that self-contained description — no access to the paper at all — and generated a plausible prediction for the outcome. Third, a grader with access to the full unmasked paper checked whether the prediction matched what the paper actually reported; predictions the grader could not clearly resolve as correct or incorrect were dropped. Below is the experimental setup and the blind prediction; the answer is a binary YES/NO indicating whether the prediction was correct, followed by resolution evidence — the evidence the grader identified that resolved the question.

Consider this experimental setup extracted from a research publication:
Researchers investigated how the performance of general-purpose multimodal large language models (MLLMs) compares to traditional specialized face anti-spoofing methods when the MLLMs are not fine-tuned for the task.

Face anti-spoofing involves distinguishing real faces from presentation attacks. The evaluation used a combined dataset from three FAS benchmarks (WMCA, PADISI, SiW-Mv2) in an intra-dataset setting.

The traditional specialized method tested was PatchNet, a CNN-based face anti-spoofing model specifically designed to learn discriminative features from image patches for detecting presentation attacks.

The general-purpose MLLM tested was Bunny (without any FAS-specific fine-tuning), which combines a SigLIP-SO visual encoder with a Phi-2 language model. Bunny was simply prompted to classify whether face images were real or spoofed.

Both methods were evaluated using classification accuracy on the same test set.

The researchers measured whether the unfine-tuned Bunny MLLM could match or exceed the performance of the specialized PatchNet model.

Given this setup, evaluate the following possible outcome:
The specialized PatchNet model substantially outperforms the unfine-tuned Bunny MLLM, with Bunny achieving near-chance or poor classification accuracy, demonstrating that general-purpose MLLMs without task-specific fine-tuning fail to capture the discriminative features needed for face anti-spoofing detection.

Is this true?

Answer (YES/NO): NO